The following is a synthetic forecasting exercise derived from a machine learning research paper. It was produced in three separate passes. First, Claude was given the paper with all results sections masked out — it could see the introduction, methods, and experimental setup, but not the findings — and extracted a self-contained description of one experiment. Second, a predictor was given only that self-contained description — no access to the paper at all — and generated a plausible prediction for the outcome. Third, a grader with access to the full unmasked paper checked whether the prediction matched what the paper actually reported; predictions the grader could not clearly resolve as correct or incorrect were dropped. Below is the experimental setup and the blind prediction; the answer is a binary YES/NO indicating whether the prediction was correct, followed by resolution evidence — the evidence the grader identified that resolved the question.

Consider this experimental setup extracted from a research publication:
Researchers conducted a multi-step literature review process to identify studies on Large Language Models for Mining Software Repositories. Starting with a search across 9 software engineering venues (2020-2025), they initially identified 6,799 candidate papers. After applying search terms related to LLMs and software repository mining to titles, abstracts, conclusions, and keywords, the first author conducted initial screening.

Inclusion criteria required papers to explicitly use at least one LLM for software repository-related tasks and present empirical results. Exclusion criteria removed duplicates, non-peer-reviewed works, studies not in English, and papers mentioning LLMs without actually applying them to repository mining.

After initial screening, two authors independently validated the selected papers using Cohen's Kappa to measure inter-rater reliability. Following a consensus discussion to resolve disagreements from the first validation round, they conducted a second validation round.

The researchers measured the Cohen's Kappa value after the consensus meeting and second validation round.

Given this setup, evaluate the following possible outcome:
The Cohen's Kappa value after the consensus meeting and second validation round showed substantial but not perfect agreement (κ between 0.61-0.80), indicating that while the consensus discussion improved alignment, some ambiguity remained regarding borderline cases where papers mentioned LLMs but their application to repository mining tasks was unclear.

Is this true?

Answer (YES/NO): NO